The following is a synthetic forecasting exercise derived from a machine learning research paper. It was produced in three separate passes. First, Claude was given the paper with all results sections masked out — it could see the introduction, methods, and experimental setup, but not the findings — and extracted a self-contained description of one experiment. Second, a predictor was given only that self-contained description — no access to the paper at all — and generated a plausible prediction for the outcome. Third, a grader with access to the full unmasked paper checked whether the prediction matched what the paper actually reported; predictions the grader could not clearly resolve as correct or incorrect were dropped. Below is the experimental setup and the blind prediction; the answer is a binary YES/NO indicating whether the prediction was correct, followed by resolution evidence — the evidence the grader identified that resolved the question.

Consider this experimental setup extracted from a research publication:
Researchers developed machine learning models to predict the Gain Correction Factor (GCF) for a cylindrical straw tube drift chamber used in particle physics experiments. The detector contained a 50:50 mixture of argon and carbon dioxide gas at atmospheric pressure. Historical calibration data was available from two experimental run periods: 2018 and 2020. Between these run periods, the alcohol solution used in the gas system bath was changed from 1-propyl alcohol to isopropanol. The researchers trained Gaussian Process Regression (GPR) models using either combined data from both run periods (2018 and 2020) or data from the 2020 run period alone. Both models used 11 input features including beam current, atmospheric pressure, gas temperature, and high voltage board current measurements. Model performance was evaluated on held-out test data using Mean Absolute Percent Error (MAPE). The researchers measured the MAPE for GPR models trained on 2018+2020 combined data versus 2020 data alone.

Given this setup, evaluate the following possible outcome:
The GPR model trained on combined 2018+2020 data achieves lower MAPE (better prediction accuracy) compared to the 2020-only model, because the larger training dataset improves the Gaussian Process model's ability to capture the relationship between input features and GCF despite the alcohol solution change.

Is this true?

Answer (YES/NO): NO